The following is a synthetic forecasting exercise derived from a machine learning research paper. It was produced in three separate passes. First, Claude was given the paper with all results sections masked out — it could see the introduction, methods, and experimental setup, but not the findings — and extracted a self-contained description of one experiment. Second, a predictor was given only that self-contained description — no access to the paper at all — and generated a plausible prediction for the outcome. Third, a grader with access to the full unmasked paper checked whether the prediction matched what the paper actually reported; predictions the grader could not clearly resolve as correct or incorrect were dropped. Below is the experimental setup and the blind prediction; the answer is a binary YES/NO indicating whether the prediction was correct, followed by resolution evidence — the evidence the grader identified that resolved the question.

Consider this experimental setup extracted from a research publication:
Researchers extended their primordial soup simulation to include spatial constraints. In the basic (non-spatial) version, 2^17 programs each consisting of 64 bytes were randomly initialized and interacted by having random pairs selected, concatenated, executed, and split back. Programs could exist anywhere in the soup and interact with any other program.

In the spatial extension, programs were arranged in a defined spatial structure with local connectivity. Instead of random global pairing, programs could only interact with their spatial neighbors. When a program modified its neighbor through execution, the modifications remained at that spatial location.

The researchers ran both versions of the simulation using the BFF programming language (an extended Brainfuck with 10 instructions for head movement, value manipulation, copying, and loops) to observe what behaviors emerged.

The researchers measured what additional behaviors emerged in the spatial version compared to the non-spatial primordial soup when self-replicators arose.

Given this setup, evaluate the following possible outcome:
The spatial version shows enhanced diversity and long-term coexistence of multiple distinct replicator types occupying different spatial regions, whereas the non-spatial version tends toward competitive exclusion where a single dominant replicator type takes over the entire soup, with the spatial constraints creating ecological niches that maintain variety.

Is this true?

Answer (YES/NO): NO